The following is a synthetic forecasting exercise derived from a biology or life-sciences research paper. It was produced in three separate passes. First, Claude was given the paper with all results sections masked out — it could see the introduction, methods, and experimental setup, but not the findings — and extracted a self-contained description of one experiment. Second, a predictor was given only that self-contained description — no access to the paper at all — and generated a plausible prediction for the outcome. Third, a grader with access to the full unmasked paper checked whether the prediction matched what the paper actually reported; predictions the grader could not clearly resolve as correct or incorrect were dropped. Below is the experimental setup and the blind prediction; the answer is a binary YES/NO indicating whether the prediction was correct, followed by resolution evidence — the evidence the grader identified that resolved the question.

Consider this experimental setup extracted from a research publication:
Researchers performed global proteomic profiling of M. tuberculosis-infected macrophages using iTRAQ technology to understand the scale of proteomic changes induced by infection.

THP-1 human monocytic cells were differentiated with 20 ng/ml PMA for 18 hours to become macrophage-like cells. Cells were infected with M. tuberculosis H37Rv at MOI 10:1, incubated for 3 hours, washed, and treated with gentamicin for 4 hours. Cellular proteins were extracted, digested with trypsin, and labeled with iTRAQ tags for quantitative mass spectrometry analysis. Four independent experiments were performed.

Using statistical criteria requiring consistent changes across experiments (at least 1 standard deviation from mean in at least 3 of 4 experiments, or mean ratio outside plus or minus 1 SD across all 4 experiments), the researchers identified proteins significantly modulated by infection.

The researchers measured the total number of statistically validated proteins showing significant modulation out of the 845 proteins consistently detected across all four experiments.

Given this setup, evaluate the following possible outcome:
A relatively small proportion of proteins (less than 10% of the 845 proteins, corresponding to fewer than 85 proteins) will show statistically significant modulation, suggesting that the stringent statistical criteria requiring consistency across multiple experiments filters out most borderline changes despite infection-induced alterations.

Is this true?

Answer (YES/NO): YES